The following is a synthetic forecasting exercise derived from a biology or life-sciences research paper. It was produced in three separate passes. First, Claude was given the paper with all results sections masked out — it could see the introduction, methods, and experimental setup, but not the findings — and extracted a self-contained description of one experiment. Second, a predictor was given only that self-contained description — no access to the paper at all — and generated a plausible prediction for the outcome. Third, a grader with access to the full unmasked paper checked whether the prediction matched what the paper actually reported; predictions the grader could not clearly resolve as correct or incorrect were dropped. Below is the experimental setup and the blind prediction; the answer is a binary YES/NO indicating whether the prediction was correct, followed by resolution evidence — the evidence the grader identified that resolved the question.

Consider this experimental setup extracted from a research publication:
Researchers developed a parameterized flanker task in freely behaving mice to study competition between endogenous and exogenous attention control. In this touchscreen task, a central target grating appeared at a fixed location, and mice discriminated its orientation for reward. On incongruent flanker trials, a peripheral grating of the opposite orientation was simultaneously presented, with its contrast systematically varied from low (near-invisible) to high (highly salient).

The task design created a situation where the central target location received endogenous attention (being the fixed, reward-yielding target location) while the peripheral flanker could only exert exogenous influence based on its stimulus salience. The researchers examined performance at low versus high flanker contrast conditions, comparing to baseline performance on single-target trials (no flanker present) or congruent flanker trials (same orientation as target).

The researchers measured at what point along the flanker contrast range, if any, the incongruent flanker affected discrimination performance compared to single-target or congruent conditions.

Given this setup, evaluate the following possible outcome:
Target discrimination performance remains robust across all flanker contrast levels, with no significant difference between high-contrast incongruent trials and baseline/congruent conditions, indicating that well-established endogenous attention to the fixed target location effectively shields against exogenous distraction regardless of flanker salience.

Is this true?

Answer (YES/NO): NO